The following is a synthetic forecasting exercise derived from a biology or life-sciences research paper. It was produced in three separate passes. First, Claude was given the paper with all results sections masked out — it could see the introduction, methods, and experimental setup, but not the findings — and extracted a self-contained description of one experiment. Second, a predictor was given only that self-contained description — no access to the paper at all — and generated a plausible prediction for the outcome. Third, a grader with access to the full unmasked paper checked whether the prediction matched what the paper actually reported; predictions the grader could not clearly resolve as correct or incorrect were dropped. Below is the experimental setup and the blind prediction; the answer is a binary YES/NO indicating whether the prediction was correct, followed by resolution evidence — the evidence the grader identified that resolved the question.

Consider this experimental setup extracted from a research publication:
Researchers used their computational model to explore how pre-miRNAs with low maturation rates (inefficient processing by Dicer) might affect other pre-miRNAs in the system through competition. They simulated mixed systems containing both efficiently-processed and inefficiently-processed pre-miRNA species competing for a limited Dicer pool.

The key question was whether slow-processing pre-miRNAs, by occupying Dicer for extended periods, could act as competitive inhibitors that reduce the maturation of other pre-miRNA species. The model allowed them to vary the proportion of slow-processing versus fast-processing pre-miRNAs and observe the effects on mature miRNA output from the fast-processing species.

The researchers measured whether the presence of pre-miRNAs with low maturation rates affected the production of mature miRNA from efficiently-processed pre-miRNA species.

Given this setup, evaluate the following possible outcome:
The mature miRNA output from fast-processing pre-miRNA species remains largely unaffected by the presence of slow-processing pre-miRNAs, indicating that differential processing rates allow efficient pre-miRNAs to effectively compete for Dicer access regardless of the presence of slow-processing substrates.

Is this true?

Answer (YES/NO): NO